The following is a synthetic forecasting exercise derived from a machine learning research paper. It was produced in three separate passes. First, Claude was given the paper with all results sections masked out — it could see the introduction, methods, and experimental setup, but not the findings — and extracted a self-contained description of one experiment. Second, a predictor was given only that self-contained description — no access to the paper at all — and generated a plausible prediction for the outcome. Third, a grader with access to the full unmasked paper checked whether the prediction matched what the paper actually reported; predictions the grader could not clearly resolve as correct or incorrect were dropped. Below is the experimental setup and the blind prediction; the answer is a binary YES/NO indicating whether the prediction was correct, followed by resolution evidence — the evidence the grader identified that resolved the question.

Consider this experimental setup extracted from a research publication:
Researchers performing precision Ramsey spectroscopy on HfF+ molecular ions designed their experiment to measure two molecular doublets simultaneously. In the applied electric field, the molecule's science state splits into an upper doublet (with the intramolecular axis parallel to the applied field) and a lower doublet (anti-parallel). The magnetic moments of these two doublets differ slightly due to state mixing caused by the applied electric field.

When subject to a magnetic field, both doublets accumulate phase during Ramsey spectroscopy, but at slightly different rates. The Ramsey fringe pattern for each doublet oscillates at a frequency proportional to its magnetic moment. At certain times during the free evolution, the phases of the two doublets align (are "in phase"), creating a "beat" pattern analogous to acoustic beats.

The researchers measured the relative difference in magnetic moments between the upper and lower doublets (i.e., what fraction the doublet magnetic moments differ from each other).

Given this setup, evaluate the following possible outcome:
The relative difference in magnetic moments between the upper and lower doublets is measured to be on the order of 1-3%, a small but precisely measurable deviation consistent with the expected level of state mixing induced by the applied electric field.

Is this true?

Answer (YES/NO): NO